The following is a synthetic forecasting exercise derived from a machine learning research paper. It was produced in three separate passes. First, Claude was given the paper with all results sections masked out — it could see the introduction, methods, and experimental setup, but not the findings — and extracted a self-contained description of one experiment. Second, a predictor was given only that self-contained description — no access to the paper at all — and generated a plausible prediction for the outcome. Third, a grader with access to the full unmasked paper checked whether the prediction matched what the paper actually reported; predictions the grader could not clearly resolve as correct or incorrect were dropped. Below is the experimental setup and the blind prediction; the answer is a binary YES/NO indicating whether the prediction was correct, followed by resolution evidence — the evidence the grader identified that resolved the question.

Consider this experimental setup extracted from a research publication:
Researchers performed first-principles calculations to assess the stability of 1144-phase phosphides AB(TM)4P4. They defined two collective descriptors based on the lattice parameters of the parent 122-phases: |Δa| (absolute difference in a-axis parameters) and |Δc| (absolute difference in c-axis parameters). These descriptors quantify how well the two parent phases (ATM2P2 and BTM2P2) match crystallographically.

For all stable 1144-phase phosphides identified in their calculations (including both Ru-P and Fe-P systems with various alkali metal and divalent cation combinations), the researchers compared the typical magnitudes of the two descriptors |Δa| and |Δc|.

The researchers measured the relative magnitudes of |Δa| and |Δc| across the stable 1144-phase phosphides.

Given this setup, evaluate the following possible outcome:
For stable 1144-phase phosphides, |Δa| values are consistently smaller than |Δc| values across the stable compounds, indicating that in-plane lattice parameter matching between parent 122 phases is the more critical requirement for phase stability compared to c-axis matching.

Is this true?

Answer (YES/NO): YES